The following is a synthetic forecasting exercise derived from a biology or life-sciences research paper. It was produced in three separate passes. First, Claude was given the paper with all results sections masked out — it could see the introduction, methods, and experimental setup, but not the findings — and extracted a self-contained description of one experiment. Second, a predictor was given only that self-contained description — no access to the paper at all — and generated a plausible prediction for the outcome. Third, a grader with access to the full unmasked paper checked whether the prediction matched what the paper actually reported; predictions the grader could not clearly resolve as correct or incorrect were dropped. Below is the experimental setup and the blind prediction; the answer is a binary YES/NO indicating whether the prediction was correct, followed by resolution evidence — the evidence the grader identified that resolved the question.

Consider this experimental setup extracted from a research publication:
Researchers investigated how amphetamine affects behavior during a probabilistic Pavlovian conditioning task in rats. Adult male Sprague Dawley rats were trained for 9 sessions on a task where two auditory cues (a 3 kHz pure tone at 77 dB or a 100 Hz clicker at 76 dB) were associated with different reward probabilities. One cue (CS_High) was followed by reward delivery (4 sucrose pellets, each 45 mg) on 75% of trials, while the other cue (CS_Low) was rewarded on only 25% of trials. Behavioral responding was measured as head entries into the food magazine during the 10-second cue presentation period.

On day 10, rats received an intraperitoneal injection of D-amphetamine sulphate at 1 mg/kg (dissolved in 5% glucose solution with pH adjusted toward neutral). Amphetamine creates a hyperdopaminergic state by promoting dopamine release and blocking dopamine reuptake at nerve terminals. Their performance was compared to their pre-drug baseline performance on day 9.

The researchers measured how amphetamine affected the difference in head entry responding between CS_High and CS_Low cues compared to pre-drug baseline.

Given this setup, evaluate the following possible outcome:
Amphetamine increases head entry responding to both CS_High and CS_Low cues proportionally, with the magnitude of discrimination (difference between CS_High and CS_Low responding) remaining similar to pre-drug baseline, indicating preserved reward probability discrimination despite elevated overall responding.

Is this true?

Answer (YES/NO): NO